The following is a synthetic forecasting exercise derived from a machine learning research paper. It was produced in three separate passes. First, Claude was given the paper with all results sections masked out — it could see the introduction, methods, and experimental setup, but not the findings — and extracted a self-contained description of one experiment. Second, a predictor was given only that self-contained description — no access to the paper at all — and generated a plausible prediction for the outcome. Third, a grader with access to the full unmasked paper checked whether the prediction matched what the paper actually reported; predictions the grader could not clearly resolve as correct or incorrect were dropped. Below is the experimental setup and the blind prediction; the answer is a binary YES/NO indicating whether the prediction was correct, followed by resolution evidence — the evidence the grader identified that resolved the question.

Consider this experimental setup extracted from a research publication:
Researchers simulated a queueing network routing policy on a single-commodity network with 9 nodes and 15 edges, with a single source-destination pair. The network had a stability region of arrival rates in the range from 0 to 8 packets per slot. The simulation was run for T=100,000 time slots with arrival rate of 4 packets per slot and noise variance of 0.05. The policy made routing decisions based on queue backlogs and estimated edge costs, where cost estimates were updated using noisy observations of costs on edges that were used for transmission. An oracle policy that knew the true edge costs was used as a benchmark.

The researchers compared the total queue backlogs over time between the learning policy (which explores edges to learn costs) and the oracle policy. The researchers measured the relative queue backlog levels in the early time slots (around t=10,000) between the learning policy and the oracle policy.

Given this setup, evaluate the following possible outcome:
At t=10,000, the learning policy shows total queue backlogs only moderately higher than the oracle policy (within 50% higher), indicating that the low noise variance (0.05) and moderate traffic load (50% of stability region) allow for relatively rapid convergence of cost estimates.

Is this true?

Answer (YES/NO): NO